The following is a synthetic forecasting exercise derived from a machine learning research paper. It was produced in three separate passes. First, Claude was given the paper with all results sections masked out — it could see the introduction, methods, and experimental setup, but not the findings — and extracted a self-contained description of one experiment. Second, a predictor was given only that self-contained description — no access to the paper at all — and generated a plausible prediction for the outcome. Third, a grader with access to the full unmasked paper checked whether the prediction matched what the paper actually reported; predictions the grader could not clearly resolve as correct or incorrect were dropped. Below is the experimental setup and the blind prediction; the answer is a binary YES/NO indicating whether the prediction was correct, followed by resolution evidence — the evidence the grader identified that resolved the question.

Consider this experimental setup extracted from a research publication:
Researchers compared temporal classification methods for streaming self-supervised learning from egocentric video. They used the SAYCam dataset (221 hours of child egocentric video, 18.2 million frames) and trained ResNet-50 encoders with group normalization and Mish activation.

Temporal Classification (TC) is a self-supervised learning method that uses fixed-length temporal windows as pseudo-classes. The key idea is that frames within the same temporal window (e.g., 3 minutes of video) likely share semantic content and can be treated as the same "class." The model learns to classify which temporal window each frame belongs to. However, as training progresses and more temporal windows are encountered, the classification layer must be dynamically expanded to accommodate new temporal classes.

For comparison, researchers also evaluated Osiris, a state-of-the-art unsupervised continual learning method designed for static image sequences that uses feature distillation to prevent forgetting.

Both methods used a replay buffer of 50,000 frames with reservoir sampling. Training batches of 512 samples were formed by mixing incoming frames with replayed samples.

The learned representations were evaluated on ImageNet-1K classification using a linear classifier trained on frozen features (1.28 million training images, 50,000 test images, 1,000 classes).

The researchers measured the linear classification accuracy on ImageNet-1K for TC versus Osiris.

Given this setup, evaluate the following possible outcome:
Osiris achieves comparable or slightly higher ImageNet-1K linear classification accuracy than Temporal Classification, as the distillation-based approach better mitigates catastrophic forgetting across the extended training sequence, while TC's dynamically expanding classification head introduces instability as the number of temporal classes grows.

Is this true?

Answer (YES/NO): YES